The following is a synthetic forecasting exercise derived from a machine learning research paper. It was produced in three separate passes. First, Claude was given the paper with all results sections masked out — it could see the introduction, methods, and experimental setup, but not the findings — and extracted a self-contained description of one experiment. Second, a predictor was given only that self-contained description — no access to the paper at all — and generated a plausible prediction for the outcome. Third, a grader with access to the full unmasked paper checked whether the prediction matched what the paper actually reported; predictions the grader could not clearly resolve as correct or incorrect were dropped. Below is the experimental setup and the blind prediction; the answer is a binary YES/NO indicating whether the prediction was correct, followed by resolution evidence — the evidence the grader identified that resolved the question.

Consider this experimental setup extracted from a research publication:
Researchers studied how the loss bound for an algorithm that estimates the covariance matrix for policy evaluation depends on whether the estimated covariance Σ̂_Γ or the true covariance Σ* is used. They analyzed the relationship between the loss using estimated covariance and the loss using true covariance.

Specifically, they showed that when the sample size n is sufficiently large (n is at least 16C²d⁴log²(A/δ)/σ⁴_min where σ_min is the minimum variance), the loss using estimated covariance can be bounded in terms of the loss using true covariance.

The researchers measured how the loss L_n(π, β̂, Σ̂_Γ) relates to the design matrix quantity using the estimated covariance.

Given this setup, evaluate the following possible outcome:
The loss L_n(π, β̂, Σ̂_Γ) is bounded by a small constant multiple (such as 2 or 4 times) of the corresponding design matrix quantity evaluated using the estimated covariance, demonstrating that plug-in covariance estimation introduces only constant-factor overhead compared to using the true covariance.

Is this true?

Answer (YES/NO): NO